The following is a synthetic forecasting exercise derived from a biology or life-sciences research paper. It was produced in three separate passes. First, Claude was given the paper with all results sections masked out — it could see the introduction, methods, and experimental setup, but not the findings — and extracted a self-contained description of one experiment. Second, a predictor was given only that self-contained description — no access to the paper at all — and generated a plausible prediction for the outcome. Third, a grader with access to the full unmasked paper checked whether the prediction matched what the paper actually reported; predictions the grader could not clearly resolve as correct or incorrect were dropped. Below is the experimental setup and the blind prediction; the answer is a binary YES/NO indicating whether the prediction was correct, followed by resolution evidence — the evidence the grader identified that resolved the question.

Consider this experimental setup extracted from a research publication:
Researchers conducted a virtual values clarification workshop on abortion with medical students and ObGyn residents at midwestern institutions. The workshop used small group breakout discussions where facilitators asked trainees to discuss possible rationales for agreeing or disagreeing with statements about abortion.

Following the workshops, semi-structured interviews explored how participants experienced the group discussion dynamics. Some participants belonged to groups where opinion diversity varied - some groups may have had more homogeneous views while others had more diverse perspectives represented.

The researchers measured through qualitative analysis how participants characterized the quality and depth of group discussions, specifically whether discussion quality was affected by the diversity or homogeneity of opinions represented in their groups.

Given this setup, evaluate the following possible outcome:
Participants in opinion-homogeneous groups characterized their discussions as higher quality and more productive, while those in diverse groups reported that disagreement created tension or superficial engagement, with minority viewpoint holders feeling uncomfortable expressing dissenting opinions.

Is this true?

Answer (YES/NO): NO